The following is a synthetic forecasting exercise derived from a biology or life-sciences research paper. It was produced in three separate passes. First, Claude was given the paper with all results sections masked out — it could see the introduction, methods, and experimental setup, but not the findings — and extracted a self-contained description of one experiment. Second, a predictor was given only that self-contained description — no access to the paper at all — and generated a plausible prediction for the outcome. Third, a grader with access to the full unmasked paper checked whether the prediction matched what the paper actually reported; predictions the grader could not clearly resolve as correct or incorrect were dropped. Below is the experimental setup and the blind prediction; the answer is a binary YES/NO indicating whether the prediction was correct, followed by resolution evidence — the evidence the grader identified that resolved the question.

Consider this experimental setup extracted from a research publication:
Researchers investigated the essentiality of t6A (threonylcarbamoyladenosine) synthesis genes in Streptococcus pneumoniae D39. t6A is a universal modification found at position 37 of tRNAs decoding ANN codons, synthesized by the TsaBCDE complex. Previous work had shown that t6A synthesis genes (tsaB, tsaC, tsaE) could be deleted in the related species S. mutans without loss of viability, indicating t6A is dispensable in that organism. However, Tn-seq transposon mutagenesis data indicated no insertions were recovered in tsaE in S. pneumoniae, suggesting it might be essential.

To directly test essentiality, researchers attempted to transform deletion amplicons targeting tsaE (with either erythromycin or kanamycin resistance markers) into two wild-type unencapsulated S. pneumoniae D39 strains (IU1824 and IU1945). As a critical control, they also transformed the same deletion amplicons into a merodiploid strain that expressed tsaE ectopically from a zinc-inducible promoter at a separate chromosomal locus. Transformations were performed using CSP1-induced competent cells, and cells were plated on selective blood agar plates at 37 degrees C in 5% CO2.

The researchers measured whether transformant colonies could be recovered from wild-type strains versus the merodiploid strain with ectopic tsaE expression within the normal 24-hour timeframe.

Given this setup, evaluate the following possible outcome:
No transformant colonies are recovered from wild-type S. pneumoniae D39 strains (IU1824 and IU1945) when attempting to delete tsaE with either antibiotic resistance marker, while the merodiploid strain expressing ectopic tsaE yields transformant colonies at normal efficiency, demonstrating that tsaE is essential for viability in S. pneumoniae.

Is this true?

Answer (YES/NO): YES